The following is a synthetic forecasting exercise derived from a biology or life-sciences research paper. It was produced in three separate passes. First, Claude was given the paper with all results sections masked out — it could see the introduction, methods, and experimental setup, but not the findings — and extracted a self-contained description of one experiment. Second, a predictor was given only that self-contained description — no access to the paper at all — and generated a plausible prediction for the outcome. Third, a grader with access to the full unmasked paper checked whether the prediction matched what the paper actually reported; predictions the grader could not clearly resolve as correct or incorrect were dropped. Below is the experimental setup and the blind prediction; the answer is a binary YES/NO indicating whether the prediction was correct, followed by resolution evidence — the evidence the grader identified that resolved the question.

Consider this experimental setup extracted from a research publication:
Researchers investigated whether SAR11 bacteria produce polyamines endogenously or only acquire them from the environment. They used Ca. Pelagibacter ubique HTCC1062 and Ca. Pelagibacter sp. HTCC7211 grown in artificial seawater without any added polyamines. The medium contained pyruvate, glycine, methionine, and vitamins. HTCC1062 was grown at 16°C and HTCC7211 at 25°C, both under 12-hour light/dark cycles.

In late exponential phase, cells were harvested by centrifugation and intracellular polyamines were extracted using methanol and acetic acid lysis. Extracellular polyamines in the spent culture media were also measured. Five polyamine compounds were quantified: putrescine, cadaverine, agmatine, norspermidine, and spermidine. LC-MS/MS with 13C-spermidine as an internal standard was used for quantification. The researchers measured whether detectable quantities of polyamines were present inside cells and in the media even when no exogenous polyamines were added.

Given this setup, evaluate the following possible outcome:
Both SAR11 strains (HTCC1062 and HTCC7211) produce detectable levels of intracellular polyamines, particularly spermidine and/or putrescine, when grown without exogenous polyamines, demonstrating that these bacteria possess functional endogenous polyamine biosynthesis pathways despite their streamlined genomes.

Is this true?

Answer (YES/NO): YES